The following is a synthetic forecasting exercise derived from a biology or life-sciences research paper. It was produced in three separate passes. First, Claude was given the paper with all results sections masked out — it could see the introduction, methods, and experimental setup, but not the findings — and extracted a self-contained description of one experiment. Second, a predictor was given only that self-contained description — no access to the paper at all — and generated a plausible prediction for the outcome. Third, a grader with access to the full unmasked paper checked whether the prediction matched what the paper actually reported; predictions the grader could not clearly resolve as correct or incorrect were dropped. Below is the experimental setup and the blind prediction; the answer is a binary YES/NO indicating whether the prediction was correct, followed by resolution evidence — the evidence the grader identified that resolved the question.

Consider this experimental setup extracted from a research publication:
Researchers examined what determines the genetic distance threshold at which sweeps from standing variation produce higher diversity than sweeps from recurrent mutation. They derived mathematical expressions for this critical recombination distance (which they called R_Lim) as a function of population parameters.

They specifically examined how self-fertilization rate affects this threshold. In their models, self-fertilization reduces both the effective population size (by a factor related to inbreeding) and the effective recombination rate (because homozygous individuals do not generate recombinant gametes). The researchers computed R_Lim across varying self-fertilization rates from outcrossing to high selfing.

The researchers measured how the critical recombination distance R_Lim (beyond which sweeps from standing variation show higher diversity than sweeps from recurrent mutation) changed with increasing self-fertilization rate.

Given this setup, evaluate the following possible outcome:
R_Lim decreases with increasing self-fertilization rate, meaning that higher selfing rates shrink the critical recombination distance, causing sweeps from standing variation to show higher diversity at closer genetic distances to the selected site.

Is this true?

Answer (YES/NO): NO